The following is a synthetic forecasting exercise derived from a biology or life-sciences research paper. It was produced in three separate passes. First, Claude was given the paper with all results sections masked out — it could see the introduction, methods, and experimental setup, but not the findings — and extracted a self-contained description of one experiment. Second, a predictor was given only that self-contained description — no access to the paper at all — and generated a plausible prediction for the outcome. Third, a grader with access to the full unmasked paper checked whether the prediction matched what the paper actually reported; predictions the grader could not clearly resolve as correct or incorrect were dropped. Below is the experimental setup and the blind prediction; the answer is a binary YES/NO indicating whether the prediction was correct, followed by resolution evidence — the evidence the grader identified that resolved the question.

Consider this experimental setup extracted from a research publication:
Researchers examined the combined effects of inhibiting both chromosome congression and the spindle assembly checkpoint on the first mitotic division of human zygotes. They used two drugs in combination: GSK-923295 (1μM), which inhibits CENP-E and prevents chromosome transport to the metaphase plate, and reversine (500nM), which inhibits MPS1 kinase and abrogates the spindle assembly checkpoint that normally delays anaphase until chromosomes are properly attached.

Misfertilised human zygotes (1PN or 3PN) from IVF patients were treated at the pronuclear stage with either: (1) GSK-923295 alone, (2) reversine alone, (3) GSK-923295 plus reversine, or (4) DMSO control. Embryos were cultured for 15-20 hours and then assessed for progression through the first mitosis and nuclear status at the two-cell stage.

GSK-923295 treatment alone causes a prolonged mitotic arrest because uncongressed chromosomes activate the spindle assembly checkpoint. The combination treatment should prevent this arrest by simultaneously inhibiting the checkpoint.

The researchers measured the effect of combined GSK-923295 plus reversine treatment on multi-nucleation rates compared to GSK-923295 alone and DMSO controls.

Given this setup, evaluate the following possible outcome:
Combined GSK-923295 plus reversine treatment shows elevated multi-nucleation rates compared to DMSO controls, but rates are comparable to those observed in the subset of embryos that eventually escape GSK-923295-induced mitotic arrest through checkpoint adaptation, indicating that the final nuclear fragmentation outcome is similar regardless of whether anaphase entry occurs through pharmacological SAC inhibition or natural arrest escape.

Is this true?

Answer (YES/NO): YES